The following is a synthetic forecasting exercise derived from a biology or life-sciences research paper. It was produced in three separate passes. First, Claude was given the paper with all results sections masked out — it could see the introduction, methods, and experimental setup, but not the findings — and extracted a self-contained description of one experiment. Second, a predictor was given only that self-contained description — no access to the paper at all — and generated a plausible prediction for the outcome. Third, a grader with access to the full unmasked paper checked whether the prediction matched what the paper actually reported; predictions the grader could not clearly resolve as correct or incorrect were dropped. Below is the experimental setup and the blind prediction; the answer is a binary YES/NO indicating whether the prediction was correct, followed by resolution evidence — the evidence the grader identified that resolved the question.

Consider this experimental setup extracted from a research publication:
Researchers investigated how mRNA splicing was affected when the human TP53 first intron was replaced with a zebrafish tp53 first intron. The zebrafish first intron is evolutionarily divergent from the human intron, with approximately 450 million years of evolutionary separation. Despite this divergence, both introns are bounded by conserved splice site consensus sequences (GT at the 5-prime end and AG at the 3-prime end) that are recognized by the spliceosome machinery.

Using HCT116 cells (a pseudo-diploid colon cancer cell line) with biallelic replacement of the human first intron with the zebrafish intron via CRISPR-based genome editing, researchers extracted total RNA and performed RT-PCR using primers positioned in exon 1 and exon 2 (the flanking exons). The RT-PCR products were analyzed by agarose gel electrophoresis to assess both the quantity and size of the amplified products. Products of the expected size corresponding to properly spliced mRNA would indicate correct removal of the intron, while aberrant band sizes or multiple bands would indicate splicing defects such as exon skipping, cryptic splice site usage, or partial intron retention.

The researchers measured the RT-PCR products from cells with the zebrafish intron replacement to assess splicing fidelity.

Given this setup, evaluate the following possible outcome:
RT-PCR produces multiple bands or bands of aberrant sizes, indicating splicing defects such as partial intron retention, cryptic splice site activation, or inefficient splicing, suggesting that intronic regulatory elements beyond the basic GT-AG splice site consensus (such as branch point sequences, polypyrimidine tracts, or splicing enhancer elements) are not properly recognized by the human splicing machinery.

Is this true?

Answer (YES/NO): YES